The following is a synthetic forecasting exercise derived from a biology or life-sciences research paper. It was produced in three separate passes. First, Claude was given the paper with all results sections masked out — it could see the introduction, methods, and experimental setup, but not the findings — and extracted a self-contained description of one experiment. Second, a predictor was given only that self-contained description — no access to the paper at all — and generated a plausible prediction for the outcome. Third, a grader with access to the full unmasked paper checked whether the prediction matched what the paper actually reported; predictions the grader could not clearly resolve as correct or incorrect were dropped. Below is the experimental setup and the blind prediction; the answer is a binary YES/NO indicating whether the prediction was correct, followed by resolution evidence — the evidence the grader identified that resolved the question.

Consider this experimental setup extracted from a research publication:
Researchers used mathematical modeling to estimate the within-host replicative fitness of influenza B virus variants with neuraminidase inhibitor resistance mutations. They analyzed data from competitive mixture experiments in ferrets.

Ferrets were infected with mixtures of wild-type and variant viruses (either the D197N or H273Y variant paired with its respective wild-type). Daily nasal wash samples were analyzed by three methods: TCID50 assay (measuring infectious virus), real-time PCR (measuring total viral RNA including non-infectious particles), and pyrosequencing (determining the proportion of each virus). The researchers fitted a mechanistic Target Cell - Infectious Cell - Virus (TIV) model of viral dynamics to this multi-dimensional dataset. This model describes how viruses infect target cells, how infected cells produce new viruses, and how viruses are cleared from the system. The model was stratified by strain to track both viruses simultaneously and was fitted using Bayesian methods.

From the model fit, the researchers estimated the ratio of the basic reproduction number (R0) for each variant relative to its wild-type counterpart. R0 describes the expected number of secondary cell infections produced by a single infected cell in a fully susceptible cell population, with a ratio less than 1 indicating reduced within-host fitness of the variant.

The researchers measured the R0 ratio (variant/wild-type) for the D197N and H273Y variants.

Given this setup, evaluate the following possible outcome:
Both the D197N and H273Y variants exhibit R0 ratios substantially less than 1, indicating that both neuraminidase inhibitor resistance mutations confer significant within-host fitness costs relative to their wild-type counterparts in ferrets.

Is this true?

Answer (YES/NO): NO